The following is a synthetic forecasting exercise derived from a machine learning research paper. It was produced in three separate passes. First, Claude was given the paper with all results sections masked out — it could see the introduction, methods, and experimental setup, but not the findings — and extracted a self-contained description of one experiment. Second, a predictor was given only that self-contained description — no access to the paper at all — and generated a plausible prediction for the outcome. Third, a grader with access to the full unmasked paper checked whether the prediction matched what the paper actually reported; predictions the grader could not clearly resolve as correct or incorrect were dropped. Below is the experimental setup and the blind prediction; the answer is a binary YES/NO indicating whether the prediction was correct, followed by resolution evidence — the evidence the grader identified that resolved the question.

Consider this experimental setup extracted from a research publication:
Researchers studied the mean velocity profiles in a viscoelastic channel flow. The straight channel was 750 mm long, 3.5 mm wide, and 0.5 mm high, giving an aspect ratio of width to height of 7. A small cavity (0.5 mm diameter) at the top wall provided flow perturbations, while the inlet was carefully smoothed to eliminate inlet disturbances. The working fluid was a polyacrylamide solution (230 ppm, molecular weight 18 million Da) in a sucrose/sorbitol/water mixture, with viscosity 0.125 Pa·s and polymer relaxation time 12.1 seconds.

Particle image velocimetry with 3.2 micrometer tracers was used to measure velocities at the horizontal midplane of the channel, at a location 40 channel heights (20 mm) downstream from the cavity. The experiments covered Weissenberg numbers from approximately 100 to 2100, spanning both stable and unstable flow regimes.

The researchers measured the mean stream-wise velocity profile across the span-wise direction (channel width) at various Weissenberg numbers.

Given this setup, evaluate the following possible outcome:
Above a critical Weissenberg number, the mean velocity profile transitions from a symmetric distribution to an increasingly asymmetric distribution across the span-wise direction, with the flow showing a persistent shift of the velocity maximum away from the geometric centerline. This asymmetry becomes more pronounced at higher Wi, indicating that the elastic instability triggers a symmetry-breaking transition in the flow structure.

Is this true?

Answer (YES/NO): NO